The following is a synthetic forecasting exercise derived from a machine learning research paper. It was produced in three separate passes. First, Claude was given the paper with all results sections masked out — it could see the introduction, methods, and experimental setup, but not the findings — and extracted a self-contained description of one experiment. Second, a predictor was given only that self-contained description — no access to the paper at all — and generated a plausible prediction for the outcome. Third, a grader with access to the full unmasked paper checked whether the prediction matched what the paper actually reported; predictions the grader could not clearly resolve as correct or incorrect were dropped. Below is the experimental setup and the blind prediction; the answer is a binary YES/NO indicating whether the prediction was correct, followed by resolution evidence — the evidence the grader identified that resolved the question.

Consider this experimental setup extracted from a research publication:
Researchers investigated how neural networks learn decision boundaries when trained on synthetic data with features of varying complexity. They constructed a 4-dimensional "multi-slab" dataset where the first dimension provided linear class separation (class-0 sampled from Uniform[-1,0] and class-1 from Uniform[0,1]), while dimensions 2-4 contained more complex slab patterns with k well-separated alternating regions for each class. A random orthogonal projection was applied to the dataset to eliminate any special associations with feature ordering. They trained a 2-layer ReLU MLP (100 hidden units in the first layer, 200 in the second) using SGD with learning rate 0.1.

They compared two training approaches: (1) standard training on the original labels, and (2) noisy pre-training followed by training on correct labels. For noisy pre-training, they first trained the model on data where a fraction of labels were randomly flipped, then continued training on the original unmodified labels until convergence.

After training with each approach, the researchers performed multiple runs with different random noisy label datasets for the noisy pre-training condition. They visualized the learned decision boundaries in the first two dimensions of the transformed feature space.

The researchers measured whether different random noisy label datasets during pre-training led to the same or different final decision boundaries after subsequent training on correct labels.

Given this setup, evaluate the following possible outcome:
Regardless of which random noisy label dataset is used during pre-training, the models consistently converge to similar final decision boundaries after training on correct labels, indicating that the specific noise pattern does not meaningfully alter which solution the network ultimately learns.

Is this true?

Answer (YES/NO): NO